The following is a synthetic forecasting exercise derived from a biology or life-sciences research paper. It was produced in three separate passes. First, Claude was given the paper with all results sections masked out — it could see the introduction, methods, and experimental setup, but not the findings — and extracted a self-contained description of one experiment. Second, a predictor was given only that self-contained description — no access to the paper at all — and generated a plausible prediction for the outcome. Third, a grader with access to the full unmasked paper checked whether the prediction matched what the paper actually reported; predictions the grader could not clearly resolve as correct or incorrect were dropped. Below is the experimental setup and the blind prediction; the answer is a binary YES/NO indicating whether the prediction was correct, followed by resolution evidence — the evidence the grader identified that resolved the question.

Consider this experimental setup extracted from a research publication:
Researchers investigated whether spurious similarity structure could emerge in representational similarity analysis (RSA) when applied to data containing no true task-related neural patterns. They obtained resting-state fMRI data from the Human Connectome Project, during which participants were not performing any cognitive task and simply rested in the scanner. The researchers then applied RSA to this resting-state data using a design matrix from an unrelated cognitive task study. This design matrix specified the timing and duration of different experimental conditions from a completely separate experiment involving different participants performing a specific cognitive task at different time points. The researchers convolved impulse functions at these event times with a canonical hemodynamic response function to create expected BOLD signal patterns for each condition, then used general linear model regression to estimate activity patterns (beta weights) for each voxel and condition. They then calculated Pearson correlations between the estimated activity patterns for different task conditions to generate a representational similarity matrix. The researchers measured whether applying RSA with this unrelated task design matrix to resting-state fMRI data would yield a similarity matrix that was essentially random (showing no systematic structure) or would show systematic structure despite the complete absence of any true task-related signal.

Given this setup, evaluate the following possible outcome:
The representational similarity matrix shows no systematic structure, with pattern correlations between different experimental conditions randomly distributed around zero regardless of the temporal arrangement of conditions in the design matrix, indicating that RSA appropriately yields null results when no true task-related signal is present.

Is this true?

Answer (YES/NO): NO